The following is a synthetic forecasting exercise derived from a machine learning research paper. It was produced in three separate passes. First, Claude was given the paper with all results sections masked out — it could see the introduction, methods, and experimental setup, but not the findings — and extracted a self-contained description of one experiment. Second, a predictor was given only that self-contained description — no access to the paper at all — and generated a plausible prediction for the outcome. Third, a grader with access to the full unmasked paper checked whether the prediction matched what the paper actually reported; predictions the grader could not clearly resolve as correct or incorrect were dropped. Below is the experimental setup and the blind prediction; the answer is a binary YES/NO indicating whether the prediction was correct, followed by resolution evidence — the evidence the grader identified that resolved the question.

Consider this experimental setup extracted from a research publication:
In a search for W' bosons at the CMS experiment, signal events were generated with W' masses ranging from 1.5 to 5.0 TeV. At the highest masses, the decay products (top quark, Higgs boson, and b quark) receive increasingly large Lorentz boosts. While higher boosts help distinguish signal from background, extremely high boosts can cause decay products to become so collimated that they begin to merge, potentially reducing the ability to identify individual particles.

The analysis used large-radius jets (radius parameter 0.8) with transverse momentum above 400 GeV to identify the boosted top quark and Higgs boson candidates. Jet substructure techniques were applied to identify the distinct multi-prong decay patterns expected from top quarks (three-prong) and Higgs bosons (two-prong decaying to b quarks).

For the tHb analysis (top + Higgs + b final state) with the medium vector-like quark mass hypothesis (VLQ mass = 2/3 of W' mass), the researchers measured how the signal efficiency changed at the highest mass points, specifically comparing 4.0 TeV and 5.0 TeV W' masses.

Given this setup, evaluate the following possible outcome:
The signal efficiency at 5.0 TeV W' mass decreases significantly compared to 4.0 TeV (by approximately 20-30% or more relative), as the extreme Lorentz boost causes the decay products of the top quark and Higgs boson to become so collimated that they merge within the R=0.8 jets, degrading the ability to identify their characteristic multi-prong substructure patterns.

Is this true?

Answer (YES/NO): NO